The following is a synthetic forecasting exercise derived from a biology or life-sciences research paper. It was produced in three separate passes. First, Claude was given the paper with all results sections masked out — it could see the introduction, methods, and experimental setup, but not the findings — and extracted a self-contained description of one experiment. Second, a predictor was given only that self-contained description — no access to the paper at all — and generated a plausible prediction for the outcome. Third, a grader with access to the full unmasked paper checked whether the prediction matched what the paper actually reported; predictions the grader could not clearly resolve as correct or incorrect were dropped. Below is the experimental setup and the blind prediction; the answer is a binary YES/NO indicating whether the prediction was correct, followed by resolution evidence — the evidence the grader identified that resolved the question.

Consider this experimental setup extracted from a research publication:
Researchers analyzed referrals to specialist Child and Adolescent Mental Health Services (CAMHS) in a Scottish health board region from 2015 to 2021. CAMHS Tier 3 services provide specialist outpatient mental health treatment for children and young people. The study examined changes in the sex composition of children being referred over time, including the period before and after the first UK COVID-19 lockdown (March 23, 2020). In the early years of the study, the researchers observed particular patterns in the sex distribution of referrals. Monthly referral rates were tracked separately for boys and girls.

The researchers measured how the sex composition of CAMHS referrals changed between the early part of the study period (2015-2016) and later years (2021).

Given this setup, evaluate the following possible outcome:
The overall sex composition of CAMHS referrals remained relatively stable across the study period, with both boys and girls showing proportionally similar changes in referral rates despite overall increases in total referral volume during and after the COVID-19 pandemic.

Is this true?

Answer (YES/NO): NO